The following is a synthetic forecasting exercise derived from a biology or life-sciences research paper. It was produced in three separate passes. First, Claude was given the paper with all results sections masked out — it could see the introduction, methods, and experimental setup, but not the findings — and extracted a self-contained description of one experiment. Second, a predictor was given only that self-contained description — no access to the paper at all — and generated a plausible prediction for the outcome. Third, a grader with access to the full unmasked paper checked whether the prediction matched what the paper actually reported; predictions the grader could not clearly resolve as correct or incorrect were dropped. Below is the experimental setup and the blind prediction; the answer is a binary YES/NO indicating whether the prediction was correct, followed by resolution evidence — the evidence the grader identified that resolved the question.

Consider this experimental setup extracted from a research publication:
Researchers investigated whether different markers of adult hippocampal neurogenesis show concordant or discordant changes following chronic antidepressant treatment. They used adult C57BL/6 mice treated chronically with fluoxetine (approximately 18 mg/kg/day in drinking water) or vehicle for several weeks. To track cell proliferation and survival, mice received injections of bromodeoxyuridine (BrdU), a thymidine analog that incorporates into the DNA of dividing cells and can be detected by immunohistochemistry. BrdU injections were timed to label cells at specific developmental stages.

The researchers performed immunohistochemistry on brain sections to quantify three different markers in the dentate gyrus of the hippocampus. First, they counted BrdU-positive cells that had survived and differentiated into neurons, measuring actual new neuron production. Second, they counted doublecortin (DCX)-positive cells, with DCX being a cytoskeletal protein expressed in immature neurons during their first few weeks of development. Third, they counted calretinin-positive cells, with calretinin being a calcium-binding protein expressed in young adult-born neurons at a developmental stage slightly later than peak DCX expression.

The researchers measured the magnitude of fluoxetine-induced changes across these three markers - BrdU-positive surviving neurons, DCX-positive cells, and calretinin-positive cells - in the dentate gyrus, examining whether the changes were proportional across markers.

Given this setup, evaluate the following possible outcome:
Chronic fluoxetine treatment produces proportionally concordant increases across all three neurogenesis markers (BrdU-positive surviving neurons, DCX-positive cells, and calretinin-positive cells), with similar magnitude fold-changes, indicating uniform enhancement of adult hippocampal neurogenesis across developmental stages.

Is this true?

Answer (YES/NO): NO